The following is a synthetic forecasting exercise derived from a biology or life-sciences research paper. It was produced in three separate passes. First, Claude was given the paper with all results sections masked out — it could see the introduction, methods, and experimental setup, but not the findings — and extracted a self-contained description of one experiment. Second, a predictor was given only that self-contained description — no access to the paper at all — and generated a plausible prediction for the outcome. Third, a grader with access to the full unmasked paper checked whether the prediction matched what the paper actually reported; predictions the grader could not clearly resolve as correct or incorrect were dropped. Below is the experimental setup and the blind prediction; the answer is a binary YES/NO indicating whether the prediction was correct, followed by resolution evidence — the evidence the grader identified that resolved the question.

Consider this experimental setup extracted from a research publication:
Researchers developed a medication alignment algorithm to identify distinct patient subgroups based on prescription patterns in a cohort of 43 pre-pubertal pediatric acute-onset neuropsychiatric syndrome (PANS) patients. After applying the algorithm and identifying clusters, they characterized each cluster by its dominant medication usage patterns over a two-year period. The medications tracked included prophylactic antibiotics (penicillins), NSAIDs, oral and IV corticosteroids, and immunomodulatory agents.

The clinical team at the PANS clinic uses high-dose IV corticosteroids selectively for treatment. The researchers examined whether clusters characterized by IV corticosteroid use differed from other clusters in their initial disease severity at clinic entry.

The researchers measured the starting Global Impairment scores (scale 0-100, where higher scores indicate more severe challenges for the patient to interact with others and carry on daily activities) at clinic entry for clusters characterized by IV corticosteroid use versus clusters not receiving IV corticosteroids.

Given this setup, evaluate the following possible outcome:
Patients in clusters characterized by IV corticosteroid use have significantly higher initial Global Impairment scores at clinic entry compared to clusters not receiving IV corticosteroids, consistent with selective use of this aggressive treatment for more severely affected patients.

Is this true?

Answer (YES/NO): YES